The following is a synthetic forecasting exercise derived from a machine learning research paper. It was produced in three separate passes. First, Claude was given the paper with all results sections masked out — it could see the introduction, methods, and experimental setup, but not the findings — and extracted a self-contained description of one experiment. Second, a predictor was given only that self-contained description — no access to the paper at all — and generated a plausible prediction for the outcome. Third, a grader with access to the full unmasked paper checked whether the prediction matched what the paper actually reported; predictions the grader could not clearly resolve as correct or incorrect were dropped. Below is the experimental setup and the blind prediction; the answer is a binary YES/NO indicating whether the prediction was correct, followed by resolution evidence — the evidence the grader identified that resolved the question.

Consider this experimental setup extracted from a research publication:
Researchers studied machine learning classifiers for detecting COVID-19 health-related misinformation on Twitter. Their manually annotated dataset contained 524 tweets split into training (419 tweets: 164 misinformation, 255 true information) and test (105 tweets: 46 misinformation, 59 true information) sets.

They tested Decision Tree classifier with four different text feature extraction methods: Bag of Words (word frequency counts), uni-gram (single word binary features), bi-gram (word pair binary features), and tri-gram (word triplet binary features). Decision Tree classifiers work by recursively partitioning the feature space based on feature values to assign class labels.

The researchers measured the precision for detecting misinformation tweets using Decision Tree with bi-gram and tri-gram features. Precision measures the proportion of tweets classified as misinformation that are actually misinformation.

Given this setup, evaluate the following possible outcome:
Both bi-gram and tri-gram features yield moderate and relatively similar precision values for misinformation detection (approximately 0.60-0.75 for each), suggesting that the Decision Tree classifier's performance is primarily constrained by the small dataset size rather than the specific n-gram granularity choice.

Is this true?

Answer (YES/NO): NO